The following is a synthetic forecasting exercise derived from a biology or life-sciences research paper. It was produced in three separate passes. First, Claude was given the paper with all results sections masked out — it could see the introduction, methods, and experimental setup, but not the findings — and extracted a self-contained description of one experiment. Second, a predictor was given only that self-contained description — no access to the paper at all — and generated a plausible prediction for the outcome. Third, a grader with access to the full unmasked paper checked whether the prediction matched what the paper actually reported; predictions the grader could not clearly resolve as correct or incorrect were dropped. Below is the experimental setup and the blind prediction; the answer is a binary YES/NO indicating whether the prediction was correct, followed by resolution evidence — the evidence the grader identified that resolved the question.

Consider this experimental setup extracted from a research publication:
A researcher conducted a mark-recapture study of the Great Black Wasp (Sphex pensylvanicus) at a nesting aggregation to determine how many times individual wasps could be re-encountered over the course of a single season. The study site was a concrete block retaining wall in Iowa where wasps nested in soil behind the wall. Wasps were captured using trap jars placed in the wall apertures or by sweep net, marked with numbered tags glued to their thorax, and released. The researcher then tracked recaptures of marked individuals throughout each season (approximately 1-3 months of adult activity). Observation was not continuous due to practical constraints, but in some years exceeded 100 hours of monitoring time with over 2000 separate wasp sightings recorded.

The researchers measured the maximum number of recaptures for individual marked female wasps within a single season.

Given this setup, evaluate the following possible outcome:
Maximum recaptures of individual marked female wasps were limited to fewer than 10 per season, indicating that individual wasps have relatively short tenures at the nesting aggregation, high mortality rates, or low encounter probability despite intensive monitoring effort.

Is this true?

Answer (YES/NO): NO